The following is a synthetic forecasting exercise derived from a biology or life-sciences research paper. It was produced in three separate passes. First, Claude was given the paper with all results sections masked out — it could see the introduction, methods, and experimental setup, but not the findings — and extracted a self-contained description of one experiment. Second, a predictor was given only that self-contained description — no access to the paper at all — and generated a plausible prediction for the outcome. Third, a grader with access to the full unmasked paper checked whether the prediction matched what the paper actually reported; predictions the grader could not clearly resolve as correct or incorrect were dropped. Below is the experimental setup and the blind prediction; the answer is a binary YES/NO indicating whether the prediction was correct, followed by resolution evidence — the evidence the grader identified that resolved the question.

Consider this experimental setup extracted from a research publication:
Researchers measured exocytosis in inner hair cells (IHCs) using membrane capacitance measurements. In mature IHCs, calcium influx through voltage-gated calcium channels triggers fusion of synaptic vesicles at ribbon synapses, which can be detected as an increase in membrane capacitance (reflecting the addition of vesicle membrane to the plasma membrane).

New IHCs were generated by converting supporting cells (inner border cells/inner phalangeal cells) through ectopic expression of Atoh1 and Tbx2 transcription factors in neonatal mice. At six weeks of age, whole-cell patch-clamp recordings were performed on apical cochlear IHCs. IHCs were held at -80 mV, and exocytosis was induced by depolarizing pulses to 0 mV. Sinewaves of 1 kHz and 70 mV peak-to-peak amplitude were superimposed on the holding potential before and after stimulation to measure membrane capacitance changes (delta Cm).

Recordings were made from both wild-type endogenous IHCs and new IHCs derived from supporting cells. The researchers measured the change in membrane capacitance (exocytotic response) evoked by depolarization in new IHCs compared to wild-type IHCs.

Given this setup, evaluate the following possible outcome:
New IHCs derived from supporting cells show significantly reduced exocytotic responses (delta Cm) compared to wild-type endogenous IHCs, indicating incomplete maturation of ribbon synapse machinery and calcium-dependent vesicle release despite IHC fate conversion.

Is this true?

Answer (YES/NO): NO